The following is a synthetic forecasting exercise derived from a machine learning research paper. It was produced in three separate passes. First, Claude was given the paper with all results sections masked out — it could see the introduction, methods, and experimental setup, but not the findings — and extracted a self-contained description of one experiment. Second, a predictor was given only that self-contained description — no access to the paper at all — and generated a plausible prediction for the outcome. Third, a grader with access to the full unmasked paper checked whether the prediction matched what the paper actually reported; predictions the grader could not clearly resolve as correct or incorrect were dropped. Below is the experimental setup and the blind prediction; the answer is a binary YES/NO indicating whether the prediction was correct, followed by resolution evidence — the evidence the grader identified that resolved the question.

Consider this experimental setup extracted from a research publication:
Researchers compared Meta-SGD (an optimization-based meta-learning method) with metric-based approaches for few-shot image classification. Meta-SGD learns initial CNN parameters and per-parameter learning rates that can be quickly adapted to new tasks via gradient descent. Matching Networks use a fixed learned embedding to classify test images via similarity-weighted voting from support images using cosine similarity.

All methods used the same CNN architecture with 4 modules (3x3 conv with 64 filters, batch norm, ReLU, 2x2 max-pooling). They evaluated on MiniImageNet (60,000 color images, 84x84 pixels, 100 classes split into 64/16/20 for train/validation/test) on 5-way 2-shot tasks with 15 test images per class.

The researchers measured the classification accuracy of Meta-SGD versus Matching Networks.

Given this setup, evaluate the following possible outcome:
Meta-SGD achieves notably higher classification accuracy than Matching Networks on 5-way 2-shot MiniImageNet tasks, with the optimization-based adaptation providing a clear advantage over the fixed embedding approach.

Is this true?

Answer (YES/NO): NO